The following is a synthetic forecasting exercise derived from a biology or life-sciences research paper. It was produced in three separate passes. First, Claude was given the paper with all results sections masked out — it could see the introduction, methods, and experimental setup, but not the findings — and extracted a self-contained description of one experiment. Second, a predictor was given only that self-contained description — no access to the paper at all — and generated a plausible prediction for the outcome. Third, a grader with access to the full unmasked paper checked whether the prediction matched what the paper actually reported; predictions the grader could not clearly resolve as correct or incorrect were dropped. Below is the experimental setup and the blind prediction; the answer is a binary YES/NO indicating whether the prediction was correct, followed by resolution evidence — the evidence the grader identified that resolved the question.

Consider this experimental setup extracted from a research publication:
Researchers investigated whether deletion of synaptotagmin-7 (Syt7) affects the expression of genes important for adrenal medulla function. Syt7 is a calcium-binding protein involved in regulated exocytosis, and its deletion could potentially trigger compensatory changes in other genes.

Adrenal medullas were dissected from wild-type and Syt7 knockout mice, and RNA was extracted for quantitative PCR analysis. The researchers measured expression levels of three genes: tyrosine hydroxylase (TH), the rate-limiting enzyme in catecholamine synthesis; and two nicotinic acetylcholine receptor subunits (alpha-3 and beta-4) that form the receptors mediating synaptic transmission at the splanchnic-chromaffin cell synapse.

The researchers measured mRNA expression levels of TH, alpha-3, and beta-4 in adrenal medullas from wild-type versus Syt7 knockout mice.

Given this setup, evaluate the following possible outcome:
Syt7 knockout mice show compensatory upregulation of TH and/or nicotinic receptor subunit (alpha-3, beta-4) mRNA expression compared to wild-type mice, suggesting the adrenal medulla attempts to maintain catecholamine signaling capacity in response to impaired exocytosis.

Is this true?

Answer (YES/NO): NO